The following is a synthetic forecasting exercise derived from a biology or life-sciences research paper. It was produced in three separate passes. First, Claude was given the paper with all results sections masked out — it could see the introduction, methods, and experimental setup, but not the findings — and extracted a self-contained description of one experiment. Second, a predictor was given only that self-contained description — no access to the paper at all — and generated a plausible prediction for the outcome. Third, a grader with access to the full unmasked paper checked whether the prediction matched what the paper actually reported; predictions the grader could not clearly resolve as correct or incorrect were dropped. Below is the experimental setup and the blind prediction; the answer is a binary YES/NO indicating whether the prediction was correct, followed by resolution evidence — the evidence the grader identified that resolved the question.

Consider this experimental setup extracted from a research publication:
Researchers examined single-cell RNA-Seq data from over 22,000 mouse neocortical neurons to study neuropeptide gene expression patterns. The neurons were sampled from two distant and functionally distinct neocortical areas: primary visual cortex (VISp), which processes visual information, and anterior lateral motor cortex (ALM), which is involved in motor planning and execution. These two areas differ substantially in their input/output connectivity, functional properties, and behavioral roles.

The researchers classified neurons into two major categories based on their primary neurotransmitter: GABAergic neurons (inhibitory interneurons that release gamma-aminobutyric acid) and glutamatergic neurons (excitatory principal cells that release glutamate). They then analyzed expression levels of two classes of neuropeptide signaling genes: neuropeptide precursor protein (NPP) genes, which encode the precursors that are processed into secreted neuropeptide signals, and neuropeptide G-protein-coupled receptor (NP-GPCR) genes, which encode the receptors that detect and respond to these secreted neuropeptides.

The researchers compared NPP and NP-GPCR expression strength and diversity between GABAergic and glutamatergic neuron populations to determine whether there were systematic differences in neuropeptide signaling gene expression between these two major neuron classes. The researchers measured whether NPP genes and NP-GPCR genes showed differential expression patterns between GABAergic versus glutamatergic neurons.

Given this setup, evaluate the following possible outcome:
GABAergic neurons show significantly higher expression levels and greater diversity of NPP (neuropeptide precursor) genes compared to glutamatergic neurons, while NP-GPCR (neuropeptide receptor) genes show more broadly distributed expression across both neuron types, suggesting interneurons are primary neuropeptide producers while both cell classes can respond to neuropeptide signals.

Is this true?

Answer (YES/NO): YES